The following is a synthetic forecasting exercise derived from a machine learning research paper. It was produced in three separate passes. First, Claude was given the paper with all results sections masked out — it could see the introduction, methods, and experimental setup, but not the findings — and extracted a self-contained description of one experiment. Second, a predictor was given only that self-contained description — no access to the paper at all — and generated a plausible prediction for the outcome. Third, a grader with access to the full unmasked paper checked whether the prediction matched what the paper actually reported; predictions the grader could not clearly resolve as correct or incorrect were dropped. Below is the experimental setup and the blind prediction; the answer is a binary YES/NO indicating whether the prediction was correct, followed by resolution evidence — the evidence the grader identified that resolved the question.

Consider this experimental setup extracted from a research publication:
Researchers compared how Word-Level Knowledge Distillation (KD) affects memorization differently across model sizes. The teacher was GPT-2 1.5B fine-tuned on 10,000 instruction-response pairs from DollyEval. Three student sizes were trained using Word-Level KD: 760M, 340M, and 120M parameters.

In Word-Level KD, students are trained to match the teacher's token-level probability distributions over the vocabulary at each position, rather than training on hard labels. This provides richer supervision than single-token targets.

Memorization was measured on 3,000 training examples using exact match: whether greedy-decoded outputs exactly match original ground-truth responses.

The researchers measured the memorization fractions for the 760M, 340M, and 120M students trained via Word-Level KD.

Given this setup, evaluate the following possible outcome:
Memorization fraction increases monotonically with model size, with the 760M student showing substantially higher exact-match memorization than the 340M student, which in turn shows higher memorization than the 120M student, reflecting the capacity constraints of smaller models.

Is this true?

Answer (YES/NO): YES